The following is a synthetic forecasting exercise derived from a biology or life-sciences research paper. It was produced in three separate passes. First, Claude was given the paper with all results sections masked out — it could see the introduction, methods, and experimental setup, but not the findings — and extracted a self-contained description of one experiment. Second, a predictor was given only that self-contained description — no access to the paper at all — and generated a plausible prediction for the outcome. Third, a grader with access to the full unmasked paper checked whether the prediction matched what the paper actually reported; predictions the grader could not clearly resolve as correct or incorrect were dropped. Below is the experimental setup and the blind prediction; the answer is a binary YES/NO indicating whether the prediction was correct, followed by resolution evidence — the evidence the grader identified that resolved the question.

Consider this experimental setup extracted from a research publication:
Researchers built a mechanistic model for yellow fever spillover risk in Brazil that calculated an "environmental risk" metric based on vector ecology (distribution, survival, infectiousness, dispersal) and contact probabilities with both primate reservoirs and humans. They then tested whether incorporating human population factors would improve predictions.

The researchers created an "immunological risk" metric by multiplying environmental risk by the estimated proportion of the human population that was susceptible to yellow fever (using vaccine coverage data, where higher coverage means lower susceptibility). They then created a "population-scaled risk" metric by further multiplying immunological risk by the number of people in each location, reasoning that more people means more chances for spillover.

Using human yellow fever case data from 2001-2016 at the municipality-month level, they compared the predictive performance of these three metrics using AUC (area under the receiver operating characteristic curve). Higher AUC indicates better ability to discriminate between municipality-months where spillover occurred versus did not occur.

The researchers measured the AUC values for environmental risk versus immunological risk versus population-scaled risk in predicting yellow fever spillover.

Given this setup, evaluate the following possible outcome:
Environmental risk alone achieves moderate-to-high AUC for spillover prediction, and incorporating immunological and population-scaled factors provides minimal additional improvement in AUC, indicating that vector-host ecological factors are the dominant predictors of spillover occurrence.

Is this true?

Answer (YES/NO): NO